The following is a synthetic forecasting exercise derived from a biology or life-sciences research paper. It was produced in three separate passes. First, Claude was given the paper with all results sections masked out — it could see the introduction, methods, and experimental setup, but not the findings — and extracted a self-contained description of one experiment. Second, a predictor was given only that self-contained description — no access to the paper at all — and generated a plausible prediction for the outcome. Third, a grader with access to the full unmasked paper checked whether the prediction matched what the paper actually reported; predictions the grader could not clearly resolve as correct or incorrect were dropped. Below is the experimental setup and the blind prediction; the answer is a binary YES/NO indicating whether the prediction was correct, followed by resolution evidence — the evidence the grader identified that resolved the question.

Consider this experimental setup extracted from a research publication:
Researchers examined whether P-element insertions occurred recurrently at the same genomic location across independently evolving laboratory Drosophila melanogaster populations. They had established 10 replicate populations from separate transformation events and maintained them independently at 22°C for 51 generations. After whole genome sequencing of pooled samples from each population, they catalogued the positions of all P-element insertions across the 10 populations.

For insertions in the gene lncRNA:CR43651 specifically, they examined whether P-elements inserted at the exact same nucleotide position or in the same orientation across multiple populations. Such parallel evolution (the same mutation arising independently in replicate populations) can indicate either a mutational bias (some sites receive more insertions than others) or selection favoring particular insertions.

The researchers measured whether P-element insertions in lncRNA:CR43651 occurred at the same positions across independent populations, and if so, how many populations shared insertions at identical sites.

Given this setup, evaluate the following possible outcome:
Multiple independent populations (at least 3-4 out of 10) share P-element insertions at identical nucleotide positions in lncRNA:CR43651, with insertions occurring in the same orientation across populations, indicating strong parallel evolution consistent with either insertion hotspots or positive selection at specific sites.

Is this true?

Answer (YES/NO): NO